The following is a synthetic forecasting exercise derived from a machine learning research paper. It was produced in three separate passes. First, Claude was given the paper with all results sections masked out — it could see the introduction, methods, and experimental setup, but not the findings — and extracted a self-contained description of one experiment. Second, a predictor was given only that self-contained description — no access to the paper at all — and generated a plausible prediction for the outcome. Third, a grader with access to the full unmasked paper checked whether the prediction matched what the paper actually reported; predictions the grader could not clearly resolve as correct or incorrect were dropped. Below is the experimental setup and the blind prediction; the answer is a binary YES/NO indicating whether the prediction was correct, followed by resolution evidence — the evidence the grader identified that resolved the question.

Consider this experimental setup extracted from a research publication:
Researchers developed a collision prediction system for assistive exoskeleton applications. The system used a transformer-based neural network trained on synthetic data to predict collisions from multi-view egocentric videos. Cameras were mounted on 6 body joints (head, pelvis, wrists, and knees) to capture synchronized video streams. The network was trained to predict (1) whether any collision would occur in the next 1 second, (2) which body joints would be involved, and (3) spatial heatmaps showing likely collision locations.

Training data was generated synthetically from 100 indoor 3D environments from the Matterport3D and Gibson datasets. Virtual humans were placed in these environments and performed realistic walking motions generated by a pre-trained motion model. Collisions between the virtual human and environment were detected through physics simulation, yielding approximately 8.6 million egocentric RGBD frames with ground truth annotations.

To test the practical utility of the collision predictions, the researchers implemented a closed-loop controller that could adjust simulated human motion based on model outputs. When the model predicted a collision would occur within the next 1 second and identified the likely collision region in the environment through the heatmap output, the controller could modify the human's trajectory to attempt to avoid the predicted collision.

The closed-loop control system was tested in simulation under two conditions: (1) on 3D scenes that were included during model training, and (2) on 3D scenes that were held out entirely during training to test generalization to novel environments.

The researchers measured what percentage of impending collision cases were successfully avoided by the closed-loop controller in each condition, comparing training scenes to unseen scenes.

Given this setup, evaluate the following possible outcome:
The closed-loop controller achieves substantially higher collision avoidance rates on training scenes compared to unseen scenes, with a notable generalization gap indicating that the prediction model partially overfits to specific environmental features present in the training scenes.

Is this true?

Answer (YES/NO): NO